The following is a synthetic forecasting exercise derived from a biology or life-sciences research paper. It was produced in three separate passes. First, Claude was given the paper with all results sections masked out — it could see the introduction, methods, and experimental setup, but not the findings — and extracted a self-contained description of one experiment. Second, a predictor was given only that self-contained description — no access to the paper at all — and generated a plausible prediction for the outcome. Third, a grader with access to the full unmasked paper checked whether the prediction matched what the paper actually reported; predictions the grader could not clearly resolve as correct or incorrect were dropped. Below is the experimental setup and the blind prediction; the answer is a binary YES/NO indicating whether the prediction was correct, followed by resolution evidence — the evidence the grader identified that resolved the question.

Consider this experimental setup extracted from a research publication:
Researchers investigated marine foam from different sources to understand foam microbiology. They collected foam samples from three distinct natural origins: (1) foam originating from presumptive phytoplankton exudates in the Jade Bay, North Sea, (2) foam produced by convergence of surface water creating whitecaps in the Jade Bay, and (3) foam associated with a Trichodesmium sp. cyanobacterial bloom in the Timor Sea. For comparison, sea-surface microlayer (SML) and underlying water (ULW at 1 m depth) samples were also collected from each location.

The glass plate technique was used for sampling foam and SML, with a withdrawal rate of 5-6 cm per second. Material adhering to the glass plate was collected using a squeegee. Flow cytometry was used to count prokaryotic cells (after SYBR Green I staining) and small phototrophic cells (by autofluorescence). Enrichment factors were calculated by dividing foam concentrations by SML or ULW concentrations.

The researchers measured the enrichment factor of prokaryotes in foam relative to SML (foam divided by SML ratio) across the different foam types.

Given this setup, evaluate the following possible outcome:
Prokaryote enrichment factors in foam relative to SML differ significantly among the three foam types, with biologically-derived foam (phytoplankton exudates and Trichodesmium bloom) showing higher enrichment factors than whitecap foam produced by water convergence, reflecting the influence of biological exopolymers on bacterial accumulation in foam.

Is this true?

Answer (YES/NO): NO